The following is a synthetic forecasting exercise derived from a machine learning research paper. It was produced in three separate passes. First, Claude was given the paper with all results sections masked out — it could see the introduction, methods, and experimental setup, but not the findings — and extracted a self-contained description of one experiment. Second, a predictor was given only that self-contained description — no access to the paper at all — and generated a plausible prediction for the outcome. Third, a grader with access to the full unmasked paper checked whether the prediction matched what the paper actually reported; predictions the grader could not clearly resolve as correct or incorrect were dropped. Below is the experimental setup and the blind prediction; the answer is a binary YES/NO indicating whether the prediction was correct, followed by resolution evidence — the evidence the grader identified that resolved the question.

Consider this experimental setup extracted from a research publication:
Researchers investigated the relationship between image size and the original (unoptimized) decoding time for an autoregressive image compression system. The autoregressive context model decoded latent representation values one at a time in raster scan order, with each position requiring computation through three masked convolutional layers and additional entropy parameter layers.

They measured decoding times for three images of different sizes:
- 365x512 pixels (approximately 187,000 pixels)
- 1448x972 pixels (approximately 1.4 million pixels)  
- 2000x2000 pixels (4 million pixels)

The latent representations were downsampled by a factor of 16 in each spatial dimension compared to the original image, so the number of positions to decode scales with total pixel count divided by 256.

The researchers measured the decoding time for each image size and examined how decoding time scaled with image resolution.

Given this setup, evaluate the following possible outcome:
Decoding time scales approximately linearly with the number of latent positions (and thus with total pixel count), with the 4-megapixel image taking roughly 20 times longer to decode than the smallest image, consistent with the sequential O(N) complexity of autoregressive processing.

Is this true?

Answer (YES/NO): NO